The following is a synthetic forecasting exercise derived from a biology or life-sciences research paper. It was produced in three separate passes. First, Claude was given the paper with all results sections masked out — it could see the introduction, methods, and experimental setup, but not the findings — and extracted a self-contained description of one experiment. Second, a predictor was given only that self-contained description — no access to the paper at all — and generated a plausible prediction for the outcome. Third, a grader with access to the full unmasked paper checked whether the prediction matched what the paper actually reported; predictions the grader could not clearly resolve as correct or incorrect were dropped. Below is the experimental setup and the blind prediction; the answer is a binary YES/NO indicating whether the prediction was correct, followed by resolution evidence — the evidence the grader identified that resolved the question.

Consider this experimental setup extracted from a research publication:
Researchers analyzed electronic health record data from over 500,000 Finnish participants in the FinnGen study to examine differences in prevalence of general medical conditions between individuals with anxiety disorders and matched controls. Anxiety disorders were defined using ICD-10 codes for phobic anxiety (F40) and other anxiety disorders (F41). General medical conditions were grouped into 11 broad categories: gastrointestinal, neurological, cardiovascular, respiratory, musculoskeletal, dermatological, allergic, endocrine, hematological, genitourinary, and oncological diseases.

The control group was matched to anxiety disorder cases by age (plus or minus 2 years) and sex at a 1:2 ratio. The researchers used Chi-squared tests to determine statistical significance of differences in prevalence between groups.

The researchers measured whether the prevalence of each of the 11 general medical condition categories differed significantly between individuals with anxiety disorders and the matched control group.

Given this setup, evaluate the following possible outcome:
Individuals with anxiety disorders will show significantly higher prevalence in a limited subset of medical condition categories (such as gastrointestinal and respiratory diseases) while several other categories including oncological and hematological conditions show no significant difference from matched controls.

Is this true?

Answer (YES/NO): NO